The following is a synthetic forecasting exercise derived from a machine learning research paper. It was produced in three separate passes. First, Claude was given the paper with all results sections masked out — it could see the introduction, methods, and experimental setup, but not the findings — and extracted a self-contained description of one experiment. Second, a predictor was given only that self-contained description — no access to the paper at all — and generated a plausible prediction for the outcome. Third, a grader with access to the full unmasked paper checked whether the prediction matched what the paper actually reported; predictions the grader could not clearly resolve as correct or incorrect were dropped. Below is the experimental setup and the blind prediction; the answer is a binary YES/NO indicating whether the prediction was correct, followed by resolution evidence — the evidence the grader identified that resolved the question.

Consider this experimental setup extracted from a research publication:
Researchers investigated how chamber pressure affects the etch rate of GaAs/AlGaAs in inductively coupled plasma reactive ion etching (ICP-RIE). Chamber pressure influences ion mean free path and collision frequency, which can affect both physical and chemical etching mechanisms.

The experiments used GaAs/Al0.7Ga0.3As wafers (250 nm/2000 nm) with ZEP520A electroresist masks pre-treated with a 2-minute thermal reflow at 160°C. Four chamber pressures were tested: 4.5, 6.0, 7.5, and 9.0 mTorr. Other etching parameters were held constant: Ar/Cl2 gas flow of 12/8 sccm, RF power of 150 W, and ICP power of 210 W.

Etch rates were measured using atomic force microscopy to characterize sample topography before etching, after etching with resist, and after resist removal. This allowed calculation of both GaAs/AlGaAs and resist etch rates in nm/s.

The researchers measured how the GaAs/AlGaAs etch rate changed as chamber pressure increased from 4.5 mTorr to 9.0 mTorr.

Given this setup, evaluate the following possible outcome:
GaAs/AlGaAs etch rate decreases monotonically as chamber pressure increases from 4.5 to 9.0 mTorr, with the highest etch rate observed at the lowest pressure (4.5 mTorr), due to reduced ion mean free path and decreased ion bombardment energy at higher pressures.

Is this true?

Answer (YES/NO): NO